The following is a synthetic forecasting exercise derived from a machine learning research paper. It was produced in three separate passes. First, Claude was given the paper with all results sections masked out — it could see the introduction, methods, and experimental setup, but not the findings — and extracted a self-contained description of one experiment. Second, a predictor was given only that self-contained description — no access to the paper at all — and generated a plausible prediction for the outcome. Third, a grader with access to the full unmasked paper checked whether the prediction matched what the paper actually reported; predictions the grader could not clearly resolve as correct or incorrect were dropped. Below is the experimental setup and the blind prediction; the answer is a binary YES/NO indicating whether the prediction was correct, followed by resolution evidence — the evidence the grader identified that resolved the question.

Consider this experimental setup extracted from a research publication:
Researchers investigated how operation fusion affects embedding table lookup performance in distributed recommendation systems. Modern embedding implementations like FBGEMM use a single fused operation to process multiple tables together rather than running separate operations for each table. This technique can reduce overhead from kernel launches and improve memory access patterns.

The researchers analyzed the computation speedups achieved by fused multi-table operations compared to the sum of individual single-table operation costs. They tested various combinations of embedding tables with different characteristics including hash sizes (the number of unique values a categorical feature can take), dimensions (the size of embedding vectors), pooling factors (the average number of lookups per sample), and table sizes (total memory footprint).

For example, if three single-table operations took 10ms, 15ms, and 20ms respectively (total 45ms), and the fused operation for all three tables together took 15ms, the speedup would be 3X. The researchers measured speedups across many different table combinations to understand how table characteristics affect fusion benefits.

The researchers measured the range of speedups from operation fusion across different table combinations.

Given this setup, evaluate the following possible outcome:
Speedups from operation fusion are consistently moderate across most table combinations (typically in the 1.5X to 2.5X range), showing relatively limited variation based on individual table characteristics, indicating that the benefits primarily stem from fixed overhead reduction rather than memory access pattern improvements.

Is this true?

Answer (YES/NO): NO